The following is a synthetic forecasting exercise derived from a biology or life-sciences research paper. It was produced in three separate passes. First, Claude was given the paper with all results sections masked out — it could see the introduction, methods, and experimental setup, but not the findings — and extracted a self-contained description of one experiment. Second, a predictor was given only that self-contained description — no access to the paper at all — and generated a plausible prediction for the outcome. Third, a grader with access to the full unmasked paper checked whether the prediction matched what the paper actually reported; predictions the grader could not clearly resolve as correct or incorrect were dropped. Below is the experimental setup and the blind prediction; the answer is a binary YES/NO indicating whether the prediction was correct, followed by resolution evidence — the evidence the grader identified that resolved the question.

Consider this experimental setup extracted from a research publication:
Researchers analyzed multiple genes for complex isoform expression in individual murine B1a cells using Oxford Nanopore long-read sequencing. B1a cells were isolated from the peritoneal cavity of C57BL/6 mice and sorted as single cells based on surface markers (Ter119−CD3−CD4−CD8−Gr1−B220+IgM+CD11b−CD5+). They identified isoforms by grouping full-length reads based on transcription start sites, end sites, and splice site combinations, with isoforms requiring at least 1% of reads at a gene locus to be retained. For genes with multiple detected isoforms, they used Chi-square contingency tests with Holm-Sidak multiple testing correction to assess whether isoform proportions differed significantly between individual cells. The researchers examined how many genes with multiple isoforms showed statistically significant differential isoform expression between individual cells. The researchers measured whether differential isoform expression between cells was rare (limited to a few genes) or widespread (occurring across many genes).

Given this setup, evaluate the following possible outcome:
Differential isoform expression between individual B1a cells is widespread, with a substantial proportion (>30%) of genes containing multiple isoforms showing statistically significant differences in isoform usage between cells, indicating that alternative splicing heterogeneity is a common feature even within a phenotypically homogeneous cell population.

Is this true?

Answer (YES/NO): YES